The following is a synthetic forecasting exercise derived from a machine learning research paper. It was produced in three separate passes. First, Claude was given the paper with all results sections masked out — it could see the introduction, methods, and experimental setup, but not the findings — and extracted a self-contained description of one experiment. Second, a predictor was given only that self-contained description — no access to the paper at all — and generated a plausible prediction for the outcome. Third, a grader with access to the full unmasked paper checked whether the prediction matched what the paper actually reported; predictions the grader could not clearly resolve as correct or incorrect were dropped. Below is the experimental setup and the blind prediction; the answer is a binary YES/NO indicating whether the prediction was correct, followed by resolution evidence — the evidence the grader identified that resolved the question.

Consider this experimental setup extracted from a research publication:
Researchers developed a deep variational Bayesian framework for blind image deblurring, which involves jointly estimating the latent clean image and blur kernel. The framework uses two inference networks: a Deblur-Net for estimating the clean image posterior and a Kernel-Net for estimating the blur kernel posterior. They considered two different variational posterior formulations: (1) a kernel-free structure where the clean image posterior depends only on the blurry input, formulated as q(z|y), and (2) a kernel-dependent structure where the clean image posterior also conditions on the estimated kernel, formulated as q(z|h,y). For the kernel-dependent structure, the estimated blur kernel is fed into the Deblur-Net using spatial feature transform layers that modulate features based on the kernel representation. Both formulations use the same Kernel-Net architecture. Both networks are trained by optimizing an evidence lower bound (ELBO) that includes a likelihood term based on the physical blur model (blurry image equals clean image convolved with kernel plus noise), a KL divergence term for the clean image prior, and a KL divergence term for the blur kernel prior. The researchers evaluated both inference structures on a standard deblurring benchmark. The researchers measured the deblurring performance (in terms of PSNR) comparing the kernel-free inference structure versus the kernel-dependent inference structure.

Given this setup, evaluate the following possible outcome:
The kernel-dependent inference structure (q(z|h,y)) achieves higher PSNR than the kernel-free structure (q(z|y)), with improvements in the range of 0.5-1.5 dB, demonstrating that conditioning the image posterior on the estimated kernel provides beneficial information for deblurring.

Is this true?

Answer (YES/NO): NO